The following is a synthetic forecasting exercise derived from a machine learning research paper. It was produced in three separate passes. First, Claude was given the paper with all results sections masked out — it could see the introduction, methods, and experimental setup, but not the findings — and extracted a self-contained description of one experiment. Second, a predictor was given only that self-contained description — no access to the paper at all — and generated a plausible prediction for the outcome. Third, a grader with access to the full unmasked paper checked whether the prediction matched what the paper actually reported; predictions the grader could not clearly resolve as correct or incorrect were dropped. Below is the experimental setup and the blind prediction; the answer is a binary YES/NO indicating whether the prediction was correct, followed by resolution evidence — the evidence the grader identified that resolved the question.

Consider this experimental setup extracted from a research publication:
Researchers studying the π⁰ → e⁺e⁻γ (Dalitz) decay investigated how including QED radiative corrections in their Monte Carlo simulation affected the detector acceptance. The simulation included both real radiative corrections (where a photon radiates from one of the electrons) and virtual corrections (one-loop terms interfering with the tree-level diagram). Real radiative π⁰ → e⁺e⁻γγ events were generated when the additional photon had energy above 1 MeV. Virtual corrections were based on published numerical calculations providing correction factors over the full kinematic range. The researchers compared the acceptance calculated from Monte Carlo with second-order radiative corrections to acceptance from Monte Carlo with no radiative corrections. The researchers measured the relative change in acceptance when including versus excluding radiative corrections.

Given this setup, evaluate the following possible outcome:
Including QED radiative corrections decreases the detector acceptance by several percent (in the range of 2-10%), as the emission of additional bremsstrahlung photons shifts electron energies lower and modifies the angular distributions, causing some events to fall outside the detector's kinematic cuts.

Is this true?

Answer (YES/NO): YES